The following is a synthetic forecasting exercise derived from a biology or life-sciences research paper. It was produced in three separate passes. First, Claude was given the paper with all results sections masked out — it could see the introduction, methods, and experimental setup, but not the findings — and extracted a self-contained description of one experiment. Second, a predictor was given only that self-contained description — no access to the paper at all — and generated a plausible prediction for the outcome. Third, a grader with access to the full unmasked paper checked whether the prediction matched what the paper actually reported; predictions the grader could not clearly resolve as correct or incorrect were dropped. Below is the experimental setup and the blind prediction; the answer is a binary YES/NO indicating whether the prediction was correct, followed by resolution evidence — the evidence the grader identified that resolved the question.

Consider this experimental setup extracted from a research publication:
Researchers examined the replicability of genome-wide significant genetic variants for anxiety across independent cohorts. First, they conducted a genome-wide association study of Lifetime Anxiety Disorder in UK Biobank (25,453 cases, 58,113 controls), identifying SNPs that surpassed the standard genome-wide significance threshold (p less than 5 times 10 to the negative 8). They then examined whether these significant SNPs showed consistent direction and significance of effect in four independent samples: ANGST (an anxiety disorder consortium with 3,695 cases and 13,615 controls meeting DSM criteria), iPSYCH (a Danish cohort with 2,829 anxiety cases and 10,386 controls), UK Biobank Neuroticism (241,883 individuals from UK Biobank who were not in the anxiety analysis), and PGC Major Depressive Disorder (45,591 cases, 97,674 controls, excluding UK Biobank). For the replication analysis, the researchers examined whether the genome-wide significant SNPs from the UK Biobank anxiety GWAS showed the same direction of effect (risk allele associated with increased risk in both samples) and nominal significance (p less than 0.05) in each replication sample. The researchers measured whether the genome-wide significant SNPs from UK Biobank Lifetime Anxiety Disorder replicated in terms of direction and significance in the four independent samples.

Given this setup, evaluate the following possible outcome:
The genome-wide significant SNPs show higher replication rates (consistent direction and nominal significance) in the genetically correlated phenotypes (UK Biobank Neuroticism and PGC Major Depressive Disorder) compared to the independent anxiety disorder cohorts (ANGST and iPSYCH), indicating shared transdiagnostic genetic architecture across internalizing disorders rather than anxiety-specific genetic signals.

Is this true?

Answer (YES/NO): YES